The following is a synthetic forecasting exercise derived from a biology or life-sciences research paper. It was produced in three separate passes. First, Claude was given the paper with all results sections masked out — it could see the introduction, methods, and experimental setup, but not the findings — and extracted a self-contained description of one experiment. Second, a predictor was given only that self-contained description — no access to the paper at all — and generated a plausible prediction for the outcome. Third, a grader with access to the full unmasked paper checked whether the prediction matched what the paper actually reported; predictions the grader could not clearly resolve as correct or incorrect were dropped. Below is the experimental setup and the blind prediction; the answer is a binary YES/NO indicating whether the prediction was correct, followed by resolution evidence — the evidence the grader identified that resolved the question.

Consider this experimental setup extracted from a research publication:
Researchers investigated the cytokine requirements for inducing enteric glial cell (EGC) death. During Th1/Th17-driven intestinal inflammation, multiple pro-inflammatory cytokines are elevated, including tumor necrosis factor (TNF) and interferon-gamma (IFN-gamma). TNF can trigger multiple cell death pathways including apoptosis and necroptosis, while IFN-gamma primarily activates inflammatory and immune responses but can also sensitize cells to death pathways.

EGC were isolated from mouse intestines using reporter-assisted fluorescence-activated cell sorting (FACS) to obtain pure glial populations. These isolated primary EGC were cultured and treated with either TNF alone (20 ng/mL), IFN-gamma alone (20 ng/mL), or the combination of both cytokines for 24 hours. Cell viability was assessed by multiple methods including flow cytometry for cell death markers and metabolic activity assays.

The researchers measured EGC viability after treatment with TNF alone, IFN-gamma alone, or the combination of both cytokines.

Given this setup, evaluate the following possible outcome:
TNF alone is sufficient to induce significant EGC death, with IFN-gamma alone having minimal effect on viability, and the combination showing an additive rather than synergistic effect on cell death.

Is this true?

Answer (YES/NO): NO